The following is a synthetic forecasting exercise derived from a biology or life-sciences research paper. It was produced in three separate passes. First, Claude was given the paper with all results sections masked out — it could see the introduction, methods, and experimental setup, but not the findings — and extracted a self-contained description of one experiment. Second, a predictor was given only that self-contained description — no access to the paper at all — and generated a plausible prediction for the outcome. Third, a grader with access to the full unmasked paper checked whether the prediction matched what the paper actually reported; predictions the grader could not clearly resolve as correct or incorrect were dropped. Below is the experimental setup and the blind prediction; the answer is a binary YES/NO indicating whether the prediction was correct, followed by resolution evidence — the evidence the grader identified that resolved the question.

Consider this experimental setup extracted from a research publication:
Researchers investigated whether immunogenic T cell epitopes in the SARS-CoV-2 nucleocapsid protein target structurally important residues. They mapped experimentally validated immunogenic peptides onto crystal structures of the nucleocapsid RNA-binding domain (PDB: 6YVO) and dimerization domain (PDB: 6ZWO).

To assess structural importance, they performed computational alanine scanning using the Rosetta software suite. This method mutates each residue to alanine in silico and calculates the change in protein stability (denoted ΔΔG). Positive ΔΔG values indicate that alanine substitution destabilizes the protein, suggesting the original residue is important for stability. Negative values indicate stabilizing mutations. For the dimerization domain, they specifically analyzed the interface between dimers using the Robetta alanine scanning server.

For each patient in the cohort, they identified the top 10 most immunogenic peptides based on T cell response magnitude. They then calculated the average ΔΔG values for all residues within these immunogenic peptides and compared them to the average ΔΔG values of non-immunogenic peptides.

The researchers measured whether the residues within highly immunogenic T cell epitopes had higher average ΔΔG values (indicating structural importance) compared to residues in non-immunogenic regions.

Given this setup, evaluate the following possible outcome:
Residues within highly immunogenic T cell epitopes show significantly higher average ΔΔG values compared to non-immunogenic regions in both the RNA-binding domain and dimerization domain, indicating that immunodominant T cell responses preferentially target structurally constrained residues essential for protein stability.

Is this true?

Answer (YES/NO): YES